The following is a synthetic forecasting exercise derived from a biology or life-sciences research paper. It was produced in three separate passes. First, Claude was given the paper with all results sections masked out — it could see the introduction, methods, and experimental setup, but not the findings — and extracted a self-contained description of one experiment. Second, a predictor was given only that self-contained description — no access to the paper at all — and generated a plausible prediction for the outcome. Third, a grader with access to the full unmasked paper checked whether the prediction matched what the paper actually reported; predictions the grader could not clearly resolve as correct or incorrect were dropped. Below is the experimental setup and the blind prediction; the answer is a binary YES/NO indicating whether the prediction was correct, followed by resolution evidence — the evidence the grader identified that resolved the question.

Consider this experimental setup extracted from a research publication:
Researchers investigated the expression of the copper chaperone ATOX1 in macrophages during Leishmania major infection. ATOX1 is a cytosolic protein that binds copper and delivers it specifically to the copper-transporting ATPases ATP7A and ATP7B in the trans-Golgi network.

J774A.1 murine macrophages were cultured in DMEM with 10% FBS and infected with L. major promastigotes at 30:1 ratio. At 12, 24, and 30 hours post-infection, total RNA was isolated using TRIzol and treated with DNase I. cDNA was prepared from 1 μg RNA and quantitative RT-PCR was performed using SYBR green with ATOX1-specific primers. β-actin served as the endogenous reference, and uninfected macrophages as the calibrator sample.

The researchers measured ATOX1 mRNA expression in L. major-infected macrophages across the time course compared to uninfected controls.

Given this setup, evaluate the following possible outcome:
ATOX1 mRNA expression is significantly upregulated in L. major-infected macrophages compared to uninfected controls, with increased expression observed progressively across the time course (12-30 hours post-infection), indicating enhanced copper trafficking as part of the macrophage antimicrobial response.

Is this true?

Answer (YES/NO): NO